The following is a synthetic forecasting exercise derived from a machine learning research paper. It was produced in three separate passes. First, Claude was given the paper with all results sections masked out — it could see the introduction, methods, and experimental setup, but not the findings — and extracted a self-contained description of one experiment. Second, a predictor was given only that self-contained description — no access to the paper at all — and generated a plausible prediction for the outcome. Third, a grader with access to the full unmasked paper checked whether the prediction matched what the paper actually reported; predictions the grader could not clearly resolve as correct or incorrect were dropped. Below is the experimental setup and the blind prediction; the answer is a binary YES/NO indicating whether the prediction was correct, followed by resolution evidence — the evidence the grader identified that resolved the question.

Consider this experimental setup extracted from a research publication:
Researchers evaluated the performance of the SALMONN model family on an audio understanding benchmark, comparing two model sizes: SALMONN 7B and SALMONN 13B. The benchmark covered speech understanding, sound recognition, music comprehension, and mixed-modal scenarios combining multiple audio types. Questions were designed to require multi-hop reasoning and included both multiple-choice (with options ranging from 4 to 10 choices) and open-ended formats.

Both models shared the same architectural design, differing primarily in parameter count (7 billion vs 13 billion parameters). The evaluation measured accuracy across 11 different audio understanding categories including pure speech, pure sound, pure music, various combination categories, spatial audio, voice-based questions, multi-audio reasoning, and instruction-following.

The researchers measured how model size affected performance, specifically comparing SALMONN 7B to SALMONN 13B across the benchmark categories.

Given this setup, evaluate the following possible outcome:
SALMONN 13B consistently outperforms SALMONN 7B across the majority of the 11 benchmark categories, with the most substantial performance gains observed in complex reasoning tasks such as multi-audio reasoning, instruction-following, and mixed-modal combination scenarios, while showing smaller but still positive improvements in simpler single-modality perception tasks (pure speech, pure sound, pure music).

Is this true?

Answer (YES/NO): NO